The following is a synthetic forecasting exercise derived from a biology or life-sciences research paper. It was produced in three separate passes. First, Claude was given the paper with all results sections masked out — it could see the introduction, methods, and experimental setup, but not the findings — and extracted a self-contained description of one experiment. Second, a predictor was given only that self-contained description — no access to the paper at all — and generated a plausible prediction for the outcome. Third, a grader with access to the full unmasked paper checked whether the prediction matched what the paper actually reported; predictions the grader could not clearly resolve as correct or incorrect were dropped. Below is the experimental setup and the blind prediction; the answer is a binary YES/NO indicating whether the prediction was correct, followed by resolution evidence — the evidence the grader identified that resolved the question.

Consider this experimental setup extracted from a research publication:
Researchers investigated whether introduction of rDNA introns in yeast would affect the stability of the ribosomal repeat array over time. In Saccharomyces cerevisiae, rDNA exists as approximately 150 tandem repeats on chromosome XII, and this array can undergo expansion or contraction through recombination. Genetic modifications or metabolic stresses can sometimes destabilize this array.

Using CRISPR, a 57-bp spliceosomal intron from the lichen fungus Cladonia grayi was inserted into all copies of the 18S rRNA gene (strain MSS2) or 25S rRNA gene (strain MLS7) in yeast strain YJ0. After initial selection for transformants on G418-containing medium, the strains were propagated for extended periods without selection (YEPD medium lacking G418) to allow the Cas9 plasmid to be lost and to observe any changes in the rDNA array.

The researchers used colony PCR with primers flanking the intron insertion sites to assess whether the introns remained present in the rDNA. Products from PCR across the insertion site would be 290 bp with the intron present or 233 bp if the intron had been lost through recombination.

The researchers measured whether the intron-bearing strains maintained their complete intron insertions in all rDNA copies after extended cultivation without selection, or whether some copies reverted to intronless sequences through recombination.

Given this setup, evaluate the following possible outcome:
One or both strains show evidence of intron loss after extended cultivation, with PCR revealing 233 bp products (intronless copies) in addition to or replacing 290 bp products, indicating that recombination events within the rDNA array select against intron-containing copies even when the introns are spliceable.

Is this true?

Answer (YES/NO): NO